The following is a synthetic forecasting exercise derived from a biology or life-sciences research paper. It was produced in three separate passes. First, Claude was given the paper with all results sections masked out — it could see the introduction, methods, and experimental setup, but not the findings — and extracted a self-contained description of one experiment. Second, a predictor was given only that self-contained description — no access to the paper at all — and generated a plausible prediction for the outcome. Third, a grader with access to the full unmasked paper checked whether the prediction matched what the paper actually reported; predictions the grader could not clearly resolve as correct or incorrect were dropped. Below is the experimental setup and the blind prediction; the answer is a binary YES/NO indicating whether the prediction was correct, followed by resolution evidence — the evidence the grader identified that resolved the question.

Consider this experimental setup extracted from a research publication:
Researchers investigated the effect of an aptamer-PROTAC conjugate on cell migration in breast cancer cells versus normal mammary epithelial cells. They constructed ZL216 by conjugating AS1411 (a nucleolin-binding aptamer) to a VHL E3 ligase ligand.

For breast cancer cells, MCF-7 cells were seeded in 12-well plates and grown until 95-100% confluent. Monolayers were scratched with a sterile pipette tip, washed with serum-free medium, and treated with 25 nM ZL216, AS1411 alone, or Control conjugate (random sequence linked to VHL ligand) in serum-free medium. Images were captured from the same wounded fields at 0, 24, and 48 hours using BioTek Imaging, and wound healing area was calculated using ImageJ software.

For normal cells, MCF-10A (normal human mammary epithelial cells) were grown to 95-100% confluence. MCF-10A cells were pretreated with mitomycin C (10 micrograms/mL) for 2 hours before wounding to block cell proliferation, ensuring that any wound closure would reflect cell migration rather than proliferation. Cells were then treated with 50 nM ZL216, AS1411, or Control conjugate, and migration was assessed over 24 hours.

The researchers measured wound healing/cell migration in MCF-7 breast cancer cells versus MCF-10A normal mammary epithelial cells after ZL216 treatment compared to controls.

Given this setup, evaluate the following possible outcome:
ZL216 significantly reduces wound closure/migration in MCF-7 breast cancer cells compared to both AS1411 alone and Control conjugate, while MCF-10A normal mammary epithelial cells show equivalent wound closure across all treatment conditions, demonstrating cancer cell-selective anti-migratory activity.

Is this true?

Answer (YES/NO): YES